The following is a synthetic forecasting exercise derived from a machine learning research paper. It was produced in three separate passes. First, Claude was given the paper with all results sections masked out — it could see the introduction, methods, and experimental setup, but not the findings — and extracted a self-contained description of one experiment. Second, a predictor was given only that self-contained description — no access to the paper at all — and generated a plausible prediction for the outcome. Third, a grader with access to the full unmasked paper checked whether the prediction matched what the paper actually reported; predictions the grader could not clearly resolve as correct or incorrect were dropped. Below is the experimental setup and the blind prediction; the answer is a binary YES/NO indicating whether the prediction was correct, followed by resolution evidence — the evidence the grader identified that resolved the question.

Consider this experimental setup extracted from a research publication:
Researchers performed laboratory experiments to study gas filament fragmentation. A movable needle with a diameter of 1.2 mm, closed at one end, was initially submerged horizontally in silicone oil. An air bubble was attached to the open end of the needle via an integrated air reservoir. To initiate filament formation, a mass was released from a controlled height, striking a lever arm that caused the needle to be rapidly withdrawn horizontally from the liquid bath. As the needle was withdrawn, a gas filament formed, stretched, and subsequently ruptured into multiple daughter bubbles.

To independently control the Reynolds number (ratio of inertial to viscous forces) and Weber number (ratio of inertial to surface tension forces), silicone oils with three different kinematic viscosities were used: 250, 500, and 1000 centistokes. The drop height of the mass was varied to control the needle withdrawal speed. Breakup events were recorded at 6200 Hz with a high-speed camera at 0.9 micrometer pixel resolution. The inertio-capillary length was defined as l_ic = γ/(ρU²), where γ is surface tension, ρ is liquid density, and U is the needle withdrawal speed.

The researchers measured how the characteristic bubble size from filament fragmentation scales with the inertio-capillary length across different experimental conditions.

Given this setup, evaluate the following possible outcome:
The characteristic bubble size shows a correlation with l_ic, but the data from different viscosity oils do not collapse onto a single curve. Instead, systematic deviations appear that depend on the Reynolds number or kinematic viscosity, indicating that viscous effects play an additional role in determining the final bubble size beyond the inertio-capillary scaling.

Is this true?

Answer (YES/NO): NO